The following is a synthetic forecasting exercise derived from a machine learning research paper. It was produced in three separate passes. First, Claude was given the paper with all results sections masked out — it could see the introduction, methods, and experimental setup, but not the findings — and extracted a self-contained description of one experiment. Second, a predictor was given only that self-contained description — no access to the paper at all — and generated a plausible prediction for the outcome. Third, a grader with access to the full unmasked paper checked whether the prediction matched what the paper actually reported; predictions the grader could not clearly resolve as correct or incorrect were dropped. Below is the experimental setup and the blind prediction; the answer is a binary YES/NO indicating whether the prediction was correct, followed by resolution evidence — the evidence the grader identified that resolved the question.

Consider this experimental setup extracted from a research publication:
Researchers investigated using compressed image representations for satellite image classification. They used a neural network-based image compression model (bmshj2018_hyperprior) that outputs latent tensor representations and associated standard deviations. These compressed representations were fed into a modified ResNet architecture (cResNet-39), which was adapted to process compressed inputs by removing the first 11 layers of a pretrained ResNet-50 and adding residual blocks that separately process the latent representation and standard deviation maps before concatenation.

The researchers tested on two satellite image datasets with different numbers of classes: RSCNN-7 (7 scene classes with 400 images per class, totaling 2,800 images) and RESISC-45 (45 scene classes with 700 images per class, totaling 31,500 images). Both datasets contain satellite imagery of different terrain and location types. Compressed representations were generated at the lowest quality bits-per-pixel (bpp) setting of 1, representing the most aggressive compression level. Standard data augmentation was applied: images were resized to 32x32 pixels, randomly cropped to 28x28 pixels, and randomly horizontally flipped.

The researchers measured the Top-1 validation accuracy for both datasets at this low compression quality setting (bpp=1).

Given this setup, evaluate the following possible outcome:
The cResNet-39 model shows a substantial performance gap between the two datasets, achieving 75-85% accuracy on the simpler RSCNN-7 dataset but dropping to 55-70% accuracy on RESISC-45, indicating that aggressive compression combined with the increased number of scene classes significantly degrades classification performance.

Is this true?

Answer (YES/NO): NO